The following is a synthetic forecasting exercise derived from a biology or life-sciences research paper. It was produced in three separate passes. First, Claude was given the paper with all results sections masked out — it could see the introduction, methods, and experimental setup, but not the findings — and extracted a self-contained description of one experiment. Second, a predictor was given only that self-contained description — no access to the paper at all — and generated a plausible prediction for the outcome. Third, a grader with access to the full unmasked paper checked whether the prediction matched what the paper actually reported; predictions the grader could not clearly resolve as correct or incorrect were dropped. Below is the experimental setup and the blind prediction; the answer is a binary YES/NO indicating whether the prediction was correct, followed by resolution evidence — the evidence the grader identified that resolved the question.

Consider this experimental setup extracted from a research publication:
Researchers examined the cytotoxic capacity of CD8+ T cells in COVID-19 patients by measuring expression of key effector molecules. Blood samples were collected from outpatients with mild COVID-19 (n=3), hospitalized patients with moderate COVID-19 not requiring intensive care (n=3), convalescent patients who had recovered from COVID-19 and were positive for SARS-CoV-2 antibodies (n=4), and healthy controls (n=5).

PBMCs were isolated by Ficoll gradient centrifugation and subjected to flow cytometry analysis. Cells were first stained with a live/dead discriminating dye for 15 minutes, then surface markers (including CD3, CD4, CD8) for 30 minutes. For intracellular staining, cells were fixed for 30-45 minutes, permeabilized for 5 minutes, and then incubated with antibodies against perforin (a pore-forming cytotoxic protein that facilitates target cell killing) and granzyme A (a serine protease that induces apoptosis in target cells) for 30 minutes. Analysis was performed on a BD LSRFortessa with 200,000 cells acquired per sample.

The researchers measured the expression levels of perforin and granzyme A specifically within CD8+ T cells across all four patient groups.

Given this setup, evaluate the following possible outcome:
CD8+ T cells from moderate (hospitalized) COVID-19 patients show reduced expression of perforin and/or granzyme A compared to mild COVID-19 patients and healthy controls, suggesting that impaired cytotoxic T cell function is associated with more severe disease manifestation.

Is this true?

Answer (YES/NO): NO